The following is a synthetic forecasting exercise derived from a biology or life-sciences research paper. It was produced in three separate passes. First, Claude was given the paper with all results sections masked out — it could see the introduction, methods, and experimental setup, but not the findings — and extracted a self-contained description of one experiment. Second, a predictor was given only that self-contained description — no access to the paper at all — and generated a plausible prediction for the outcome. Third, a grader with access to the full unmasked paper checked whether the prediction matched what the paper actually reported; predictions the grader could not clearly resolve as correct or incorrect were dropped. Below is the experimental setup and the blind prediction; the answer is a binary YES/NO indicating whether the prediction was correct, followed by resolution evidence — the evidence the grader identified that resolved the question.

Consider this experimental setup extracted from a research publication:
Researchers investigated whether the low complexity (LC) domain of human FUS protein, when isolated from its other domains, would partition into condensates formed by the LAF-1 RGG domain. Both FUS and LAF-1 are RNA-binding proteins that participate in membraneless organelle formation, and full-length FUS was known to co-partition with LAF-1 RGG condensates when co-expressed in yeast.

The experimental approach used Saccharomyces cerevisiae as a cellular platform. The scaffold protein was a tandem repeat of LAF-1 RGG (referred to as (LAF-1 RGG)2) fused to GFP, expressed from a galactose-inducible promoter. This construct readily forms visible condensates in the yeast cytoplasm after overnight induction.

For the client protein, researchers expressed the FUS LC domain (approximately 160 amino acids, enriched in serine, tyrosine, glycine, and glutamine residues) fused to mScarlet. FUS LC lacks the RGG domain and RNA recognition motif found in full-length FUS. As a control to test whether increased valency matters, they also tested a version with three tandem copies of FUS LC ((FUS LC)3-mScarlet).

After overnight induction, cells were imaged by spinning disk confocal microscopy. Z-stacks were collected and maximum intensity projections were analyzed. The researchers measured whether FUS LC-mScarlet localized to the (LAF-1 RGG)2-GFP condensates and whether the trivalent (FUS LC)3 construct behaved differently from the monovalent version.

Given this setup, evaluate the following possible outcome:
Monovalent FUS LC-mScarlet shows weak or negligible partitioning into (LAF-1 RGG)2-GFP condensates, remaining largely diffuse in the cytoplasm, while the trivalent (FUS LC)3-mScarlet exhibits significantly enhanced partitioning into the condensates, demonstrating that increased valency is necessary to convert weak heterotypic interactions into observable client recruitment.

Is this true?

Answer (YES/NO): NO